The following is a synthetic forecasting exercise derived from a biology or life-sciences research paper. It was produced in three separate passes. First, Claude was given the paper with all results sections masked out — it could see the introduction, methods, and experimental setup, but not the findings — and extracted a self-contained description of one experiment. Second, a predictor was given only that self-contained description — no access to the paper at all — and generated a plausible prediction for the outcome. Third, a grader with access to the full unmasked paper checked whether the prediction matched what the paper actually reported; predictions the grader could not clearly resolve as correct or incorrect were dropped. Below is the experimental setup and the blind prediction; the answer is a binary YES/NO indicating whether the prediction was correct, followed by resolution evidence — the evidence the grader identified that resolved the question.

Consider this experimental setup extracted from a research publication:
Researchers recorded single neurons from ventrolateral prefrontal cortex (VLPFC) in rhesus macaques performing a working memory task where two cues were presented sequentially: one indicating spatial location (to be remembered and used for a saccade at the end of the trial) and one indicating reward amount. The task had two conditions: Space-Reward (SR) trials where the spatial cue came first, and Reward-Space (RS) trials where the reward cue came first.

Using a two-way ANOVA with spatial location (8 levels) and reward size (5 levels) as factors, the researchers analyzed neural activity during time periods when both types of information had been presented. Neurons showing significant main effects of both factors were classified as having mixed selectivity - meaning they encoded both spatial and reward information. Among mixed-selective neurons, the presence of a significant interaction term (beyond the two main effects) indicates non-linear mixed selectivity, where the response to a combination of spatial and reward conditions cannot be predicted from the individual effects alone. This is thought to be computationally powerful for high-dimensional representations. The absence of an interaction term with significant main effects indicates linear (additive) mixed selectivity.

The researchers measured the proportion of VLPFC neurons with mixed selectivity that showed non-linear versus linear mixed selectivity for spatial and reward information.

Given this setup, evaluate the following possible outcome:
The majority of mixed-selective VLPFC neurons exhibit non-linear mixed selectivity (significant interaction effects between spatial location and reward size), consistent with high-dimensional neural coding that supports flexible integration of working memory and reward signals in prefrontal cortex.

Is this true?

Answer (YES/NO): NO